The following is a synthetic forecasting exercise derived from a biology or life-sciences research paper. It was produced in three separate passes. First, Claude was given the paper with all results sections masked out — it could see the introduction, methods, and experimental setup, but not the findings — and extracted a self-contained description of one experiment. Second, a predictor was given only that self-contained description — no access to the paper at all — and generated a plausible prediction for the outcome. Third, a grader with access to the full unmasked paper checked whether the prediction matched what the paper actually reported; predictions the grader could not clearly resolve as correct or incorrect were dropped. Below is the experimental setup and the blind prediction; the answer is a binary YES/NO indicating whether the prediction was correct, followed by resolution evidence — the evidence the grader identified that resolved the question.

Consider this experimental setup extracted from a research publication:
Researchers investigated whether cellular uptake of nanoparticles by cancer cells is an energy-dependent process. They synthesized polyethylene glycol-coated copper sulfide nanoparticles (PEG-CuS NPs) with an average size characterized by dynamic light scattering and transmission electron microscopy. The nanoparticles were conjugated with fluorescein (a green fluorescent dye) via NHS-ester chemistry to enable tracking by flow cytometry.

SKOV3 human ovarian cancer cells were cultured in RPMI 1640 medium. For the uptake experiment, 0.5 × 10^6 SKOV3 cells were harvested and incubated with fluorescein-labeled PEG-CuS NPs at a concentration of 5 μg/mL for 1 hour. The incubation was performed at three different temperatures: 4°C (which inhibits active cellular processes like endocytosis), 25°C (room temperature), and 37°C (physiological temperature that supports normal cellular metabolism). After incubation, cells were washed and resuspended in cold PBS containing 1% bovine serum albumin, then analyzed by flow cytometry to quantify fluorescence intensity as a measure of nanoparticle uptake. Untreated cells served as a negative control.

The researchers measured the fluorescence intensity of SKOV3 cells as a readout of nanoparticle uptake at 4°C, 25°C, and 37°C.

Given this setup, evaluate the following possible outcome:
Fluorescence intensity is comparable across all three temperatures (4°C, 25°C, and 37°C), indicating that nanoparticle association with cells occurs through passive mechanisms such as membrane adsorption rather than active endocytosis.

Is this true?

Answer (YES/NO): NO